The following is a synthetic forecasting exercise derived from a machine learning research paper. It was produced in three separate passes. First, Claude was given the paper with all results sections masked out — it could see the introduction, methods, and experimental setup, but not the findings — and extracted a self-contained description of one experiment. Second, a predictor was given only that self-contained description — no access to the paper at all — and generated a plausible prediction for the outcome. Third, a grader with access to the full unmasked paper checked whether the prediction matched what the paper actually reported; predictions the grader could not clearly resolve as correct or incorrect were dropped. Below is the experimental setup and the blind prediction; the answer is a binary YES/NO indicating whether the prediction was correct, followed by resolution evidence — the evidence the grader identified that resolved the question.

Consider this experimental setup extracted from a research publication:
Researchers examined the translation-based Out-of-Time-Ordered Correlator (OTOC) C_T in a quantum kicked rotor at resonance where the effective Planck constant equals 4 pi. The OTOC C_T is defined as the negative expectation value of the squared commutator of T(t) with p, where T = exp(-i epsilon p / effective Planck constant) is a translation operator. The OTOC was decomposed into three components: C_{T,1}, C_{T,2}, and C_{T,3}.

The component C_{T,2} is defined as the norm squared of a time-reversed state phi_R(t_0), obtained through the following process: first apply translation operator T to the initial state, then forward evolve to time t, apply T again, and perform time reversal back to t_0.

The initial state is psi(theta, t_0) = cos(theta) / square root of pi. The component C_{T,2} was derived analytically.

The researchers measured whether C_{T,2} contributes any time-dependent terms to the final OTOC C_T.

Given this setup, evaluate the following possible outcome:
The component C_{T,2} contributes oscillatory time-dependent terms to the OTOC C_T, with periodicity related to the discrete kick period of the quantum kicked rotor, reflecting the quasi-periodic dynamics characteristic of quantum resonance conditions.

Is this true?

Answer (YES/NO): NO